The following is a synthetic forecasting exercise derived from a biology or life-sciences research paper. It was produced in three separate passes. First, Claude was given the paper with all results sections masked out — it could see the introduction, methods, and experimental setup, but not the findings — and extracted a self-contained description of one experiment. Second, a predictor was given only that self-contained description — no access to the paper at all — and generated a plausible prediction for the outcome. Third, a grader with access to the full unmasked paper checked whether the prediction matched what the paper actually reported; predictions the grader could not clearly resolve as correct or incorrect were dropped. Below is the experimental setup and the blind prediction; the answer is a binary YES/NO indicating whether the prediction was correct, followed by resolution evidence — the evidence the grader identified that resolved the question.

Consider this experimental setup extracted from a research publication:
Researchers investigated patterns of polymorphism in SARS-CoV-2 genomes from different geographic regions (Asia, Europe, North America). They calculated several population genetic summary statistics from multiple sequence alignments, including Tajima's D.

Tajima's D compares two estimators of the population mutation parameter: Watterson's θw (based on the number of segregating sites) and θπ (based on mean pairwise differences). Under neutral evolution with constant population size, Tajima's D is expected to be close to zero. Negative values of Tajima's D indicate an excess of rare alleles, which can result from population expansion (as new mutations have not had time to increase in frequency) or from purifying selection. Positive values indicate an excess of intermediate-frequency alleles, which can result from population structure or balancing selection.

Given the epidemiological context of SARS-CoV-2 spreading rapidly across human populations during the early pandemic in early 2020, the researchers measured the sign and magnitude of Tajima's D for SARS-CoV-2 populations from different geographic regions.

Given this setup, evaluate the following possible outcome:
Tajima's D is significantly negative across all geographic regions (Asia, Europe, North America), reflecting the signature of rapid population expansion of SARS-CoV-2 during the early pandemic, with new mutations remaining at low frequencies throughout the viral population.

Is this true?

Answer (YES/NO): YES